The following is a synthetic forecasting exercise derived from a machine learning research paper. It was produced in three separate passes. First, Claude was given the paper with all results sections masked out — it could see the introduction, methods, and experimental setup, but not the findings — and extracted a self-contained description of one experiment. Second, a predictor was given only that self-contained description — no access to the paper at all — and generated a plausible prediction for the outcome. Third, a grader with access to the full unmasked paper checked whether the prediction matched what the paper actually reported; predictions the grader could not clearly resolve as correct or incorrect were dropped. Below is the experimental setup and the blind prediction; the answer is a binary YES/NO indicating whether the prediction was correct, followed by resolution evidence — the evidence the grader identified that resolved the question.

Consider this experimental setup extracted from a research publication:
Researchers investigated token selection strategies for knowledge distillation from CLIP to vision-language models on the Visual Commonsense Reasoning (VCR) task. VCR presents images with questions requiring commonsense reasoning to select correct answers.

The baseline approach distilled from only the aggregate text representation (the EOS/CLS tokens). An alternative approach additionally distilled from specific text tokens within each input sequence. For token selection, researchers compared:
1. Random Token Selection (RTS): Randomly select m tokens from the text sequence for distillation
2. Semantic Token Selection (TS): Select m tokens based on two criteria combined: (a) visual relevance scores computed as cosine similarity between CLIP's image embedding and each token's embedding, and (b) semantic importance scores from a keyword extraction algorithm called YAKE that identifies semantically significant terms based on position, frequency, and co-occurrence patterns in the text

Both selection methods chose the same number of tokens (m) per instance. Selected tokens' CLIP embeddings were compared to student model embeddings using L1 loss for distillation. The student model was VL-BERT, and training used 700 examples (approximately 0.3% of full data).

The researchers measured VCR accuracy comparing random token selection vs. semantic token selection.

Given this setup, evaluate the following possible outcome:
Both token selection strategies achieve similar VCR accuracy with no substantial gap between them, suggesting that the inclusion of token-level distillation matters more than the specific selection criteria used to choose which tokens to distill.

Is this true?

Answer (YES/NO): NO